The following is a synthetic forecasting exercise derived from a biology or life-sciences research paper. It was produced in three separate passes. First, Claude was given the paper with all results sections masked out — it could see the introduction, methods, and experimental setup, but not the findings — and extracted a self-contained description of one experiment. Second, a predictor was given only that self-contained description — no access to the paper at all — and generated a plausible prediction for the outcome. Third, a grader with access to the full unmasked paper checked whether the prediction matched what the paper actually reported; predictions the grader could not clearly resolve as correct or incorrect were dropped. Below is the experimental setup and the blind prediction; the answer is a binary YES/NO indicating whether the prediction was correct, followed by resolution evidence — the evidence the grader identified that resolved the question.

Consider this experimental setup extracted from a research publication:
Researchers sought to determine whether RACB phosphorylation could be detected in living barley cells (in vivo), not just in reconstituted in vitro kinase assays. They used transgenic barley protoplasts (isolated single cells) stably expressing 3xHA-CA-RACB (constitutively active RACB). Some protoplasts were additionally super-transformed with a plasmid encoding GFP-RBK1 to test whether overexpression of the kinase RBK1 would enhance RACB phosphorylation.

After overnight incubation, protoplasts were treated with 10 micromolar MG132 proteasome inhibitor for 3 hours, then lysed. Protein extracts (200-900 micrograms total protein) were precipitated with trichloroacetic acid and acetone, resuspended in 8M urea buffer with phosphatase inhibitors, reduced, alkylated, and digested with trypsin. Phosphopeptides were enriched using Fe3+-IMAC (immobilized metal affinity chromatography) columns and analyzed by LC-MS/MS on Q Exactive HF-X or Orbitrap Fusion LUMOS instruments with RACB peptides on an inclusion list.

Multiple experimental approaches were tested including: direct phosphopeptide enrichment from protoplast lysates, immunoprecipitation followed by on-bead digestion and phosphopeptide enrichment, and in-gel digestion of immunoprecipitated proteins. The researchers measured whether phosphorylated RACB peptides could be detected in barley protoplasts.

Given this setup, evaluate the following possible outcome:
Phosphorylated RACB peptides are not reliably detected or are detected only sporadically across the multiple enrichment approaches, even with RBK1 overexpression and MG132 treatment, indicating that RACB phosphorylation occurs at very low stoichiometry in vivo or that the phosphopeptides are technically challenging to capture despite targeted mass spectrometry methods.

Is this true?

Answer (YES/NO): YES